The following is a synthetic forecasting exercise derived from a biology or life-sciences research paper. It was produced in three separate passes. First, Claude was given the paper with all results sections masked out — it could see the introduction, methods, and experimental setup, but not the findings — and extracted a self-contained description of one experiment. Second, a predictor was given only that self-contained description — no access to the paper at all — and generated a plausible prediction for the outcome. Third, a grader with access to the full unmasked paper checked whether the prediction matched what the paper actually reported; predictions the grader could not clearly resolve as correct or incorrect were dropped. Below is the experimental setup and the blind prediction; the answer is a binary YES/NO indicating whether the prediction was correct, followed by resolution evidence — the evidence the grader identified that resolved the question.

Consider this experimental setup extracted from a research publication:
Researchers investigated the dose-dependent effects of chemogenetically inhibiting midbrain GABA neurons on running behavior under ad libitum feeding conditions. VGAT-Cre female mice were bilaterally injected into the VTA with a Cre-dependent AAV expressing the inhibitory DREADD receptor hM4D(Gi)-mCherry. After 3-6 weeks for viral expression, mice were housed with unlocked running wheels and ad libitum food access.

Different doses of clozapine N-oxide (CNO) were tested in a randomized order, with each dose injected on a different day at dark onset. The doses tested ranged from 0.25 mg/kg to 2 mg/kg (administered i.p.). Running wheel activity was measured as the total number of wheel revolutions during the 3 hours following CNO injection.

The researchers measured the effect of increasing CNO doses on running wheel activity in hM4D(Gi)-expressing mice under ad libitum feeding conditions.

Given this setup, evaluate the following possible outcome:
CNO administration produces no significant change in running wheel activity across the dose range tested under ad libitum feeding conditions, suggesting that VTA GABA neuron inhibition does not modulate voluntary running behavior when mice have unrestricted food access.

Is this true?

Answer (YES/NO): NO